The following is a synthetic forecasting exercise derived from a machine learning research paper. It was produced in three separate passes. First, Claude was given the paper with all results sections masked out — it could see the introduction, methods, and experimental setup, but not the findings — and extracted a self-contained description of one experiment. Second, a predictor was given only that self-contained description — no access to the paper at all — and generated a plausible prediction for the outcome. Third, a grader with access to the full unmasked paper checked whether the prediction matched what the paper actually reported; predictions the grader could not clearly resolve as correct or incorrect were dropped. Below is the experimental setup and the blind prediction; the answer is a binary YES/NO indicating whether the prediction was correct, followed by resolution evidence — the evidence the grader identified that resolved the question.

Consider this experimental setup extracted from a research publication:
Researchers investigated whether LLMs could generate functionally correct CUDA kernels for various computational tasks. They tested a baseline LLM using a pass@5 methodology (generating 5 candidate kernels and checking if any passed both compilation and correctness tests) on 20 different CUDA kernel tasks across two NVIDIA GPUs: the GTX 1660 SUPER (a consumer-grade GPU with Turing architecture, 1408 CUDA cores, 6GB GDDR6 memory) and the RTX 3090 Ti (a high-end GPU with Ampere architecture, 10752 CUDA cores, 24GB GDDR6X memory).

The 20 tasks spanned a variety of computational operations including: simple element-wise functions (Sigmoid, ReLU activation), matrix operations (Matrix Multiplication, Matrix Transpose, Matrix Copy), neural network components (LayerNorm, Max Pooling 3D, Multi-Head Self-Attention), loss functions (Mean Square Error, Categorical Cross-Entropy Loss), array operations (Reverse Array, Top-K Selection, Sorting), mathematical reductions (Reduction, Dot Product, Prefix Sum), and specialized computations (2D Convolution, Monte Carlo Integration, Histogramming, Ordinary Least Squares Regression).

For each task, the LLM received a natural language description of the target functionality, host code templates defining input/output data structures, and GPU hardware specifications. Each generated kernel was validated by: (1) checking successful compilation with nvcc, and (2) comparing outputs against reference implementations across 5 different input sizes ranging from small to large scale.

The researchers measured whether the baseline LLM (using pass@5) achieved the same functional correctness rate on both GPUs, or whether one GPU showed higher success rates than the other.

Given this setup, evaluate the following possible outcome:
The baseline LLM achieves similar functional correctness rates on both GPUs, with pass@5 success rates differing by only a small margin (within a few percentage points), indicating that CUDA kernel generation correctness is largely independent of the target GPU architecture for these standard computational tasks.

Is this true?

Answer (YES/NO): NO